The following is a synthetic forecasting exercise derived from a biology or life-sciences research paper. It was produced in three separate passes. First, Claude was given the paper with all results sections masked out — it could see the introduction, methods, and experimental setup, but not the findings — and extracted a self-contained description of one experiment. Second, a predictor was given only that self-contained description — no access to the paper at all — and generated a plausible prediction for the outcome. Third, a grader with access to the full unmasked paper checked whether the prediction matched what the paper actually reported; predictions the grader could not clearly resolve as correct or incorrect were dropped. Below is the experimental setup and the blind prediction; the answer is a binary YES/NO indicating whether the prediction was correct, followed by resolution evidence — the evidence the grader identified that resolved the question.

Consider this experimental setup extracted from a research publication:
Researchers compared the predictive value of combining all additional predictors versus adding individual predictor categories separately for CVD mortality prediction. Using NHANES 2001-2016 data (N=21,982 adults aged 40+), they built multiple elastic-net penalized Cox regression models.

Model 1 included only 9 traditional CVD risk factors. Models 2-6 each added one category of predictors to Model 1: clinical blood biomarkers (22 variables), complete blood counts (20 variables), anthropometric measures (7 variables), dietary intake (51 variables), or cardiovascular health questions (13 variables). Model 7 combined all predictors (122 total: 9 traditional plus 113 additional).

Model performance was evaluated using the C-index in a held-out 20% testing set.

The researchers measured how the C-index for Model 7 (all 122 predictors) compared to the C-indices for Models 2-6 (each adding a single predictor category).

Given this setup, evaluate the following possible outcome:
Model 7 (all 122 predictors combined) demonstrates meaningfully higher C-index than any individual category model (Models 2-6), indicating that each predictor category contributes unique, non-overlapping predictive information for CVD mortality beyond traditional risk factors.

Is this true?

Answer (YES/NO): NO